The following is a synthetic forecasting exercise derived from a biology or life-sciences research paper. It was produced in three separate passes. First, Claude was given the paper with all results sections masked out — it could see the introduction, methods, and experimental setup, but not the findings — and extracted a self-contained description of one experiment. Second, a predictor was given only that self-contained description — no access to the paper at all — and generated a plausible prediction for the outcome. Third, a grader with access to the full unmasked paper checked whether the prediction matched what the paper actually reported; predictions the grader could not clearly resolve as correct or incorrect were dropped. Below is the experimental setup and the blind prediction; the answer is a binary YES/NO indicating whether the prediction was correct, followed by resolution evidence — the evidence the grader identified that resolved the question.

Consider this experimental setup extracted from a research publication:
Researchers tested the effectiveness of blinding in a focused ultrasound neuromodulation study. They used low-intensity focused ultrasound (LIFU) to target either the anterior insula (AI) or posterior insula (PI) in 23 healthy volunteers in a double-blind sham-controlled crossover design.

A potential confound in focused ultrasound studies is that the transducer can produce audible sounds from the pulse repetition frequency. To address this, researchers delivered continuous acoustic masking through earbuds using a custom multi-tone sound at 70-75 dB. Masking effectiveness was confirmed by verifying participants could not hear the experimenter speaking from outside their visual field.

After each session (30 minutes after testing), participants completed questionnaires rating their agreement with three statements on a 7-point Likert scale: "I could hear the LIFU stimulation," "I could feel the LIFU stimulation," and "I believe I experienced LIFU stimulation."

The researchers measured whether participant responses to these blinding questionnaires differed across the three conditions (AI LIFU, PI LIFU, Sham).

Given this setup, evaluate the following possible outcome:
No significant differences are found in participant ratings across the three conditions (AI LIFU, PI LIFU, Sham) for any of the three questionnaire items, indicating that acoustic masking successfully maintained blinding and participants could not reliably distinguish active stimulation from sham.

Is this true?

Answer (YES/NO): YES